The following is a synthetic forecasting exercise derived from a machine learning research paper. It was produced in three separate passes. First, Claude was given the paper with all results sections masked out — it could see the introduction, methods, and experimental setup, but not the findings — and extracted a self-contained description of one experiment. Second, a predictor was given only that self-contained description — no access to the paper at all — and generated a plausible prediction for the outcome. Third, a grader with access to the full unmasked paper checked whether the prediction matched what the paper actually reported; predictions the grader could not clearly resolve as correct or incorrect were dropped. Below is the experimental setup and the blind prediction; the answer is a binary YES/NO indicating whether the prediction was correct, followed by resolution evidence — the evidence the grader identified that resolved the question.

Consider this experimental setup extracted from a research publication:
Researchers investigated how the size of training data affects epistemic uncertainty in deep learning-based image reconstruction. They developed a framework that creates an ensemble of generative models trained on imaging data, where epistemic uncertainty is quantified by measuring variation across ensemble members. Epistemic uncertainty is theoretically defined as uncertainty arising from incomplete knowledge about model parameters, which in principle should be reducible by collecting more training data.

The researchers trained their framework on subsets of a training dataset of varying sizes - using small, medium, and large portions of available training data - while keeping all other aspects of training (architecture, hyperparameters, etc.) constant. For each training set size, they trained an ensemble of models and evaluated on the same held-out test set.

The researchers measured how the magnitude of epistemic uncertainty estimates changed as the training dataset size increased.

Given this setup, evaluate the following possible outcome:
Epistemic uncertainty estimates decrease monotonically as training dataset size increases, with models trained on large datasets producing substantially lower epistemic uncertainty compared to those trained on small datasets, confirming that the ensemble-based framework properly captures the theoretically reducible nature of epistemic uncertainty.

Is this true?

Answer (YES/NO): YES